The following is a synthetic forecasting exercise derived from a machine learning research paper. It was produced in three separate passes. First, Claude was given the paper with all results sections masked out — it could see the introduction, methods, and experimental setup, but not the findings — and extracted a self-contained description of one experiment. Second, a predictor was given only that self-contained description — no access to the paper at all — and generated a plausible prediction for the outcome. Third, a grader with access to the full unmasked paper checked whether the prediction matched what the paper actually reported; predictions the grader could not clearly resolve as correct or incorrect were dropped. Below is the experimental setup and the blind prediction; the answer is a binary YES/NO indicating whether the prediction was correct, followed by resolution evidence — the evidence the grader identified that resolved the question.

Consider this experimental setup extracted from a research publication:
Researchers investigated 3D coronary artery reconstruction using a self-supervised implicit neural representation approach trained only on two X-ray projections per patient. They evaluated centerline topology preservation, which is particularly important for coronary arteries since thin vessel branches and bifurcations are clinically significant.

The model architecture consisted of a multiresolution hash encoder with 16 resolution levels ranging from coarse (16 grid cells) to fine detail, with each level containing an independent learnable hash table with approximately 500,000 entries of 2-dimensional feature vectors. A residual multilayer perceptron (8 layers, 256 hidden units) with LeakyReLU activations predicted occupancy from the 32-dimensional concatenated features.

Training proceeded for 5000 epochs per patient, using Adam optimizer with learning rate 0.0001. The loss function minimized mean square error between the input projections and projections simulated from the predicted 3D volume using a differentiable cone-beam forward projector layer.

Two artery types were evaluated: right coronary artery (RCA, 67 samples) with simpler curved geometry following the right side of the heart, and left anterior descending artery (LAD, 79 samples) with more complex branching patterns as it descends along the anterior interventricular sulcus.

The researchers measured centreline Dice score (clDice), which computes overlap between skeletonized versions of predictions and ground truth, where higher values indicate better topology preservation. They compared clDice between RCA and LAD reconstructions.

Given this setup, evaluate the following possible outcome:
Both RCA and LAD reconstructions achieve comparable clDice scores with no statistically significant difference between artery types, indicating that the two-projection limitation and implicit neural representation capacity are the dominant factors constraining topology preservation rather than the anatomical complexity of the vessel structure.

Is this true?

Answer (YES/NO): NO